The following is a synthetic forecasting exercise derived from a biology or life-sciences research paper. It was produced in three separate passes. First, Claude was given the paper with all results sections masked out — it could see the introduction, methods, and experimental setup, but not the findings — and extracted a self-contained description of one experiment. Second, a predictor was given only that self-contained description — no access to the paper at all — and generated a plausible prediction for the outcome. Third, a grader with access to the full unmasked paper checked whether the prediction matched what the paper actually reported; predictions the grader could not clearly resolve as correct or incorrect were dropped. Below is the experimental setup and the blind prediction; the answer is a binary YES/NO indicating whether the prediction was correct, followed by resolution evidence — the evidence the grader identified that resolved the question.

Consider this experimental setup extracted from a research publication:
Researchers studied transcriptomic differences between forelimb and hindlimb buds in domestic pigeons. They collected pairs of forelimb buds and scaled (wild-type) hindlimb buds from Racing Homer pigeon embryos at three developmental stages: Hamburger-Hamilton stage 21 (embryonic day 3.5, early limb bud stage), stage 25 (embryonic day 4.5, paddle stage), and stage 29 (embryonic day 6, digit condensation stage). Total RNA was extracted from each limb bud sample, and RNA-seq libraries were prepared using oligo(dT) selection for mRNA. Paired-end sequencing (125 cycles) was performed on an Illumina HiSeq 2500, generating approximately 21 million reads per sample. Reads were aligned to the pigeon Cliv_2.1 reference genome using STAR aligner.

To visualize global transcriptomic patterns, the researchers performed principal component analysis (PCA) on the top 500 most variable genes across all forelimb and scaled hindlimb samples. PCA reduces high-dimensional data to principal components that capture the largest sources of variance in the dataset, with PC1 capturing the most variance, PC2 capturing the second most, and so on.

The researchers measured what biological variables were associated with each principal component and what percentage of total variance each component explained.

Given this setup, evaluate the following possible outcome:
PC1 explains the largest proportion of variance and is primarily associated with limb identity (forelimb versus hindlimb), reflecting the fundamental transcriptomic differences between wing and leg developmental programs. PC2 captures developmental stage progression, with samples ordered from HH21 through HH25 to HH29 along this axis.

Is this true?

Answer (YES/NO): NO